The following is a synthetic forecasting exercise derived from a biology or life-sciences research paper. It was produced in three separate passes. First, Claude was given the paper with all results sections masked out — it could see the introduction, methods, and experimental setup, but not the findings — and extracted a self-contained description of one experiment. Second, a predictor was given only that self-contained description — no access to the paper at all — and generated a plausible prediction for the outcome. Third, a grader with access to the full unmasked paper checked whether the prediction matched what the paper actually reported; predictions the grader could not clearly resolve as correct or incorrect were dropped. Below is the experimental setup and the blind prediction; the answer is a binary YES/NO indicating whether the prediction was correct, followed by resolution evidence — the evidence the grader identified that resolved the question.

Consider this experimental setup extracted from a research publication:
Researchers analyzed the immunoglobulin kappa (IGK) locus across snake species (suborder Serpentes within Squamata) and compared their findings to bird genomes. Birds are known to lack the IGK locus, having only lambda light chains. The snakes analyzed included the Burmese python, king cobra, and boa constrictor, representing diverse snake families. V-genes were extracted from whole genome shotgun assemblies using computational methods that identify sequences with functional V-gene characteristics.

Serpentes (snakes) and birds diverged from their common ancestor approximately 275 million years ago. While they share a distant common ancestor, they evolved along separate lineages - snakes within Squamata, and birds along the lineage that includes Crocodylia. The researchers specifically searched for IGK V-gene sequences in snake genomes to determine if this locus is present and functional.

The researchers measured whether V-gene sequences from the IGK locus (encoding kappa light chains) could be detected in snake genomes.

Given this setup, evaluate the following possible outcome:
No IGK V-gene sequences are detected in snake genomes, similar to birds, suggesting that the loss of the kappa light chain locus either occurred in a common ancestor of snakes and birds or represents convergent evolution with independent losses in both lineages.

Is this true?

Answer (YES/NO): YES